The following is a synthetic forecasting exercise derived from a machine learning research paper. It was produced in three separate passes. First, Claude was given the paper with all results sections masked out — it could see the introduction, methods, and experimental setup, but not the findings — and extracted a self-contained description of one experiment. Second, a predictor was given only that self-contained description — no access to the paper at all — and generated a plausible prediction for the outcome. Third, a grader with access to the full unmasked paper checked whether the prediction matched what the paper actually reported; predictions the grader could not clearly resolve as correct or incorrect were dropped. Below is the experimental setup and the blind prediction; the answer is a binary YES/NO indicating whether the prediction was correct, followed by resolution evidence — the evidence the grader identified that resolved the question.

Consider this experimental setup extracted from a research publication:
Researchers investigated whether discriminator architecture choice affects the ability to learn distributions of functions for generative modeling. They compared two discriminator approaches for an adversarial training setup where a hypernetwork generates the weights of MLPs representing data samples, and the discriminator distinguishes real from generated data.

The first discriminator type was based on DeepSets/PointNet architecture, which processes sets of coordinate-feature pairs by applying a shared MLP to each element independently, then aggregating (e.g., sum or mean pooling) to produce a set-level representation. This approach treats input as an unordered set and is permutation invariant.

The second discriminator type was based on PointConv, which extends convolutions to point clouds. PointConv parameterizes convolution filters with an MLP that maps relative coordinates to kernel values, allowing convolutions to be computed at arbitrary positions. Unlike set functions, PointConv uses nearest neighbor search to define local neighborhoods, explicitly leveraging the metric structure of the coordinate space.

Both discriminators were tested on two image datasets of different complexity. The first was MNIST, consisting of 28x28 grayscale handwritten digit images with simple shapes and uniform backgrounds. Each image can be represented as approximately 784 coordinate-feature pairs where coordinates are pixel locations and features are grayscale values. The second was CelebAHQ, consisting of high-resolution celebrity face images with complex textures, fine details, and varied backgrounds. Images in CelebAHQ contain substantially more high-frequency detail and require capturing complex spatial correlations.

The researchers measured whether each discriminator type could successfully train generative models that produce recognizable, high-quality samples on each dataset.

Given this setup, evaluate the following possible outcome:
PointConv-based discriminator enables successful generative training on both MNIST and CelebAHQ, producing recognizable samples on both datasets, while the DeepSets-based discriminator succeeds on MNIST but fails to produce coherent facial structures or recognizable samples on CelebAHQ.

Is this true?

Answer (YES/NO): YES